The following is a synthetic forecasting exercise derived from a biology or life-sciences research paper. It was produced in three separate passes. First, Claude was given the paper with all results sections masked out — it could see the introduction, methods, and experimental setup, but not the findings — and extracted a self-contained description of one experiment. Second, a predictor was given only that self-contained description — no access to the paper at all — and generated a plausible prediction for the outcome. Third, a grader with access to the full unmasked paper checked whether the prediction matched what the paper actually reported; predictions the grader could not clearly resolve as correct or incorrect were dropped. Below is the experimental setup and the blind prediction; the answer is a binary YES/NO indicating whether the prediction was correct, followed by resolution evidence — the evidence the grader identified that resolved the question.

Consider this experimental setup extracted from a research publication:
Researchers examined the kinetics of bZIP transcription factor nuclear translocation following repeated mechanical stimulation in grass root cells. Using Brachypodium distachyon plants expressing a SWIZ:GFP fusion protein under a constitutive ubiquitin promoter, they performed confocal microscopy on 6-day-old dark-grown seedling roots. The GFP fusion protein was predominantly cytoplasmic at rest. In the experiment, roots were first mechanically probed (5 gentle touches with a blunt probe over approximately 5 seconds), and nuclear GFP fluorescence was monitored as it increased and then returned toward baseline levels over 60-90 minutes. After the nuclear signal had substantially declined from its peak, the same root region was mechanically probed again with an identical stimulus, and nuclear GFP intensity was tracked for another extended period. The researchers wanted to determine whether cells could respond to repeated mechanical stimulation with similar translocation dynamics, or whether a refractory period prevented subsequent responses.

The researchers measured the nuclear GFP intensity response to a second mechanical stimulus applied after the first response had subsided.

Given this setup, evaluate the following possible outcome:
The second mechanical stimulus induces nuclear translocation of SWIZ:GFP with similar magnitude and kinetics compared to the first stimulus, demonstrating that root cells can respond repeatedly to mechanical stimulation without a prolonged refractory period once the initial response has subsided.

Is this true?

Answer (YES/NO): YES